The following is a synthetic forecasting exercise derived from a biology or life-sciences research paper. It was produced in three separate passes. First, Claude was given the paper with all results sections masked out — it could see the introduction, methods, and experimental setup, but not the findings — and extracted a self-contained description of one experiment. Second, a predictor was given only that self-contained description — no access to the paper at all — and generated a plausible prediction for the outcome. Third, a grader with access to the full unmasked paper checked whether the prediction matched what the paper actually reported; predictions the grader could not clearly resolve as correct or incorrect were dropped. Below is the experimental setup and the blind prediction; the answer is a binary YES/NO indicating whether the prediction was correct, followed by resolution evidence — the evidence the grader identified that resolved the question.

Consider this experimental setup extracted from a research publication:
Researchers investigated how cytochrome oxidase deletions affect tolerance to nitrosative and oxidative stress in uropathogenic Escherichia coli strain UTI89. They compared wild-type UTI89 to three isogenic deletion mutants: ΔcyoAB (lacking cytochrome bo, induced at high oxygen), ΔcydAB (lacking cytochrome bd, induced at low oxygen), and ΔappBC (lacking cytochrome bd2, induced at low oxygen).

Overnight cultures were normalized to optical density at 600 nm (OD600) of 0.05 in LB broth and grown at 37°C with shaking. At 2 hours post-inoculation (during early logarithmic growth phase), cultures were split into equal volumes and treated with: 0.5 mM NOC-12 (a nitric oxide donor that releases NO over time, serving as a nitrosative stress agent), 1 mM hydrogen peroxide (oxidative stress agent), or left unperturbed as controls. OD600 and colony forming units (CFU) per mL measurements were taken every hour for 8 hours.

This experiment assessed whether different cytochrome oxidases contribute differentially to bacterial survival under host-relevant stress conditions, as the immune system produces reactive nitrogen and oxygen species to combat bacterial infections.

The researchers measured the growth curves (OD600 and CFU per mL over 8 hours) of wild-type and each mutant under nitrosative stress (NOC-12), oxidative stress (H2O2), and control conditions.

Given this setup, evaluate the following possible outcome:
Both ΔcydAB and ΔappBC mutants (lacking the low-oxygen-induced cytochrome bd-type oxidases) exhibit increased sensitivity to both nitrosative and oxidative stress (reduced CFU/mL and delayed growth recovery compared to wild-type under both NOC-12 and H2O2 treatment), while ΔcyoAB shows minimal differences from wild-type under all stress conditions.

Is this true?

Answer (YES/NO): NO